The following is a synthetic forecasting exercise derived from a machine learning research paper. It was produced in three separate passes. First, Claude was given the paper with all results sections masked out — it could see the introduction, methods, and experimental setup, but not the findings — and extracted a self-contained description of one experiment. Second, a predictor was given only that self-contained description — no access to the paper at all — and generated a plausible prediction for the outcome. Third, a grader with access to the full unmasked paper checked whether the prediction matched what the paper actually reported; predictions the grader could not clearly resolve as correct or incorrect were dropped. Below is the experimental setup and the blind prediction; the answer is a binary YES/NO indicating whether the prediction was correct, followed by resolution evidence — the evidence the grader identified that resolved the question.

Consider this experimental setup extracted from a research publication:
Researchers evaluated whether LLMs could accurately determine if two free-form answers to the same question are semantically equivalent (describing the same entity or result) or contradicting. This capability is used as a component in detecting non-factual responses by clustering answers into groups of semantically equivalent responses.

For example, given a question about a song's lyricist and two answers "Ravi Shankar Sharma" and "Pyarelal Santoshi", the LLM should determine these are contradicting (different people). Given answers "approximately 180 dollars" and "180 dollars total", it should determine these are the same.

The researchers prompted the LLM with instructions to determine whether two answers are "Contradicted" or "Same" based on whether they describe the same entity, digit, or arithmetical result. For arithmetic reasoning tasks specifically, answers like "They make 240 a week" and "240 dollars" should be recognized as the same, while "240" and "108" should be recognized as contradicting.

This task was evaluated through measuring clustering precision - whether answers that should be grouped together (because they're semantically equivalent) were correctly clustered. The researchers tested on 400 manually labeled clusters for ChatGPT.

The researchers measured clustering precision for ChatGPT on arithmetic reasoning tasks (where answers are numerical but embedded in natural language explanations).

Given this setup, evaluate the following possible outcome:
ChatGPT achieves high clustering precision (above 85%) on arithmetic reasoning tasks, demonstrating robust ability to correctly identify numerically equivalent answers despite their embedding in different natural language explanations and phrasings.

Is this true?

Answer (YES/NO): YES